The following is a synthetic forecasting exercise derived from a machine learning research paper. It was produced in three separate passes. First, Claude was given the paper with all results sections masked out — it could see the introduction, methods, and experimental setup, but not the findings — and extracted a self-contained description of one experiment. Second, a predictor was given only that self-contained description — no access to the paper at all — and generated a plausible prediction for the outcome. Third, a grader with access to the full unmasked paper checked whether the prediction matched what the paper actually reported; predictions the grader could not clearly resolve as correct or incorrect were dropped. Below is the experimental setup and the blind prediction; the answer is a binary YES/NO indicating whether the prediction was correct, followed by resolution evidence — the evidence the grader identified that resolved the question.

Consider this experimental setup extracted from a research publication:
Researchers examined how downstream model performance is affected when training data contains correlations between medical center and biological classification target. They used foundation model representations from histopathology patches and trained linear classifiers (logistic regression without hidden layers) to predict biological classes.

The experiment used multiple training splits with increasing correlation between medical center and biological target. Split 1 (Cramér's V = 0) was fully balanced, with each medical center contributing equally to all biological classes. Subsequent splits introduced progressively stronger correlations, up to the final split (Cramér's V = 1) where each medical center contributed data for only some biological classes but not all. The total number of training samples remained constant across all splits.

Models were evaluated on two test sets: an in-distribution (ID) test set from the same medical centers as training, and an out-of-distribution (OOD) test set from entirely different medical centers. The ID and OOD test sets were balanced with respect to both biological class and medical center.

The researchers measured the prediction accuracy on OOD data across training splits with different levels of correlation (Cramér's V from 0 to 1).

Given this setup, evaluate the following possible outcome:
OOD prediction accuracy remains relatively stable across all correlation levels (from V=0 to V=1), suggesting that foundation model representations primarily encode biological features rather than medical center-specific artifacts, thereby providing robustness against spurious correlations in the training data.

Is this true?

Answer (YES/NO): NO